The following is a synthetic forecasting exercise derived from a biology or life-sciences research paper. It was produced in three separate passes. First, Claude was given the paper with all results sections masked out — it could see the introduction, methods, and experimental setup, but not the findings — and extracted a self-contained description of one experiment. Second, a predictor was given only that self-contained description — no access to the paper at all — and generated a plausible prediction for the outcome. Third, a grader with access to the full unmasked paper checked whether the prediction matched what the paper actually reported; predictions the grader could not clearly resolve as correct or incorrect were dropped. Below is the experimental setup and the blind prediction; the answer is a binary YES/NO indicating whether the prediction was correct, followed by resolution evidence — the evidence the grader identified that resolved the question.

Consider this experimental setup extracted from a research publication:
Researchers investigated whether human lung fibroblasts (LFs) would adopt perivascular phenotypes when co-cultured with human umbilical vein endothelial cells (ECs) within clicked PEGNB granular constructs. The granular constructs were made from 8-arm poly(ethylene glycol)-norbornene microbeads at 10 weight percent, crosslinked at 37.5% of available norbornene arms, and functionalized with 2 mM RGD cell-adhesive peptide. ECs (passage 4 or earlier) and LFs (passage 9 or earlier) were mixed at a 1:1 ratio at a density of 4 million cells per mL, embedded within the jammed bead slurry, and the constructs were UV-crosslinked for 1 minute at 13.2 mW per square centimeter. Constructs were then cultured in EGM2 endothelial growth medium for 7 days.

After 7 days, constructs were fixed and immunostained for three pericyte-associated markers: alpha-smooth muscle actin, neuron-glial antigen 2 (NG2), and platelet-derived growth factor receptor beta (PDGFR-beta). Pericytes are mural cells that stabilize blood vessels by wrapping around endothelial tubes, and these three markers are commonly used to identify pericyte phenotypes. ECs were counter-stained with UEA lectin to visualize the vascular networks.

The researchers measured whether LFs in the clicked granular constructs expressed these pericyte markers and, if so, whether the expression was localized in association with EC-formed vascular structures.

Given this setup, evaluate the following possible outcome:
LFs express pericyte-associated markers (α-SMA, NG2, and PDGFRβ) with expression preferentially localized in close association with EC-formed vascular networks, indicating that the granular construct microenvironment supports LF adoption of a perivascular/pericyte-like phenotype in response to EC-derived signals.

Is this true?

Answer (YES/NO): YES